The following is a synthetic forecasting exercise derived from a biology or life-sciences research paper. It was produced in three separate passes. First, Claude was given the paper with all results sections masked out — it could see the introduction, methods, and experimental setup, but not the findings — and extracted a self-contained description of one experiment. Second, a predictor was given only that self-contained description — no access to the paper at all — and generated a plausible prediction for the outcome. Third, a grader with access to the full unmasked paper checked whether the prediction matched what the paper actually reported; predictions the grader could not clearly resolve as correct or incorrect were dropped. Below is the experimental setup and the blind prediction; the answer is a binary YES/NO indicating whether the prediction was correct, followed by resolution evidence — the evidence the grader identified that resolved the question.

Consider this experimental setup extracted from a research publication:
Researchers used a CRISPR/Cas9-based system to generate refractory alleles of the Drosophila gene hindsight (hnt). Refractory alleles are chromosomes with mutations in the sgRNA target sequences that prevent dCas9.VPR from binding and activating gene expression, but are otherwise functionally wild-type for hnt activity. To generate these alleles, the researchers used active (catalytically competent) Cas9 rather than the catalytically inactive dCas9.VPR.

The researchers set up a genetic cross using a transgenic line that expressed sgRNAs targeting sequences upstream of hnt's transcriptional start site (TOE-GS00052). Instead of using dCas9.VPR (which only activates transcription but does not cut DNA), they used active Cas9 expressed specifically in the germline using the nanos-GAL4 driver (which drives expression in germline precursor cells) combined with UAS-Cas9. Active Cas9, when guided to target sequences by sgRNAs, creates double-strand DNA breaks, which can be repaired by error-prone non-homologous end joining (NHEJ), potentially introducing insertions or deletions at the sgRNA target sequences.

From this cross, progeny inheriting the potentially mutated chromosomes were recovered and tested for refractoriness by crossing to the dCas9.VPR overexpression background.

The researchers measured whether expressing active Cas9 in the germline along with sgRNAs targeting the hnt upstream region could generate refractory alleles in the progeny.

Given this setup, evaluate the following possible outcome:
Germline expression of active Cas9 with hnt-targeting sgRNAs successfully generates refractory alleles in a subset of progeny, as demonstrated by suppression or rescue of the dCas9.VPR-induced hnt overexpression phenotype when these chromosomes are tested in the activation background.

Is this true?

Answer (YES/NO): YES